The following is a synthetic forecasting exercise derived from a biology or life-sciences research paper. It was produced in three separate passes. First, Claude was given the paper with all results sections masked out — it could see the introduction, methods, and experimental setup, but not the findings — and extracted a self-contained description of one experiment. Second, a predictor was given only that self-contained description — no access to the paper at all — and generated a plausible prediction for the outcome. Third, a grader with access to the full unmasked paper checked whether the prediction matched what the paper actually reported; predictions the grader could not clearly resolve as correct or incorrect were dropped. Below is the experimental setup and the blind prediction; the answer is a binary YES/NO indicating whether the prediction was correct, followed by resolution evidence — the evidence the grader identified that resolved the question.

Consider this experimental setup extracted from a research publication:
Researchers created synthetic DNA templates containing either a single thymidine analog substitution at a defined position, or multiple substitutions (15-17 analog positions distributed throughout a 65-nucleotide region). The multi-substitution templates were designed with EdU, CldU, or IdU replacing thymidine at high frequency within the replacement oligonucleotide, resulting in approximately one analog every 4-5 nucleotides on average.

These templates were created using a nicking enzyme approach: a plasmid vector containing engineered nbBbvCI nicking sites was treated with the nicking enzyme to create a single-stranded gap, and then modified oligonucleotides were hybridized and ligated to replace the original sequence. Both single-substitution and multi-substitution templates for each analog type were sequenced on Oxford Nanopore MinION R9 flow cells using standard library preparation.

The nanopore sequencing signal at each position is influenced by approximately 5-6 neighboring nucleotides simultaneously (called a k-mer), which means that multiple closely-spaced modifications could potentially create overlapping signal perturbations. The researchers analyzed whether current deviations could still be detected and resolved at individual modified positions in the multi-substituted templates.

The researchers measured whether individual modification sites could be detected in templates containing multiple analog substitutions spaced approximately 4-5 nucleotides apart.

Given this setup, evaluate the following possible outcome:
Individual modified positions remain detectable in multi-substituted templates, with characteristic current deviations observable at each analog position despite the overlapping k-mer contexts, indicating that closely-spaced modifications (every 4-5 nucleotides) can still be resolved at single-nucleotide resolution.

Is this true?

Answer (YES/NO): YES